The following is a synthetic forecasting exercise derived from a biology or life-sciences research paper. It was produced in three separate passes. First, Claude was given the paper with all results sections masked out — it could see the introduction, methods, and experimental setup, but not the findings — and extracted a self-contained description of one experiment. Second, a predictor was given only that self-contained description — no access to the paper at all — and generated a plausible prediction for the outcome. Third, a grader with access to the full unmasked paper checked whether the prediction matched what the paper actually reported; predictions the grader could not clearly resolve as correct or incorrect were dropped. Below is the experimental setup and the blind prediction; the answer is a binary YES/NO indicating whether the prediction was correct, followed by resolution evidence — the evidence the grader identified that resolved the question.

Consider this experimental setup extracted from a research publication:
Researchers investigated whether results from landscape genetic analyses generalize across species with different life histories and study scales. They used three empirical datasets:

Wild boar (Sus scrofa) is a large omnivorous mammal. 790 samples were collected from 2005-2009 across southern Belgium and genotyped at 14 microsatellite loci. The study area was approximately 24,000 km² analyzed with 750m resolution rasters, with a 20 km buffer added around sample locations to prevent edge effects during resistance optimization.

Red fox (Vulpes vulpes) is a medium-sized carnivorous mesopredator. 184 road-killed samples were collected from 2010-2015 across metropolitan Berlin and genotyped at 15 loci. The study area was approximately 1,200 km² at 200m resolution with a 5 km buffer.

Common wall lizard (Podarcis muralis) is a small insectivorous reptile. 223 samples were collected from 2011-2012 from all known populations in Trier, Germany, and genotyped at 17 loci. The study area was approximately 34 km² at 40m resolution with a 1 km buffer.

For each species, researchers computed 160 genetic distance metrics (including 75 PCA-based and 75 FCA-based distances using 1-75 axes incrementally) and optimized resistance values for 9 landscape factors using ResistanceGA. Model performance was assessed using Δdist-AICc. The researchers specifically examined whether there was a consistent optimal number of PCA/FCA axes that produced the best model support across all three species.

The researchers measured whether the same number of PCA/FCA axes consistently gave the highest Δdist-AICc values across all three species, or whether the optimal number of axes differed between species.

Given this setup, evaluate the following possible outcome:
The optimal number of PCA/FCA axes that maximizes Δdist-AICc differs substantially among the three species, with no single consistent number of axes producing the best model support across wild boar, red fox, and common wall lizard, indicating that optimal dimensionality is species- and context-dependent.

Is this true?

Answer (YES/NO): NO